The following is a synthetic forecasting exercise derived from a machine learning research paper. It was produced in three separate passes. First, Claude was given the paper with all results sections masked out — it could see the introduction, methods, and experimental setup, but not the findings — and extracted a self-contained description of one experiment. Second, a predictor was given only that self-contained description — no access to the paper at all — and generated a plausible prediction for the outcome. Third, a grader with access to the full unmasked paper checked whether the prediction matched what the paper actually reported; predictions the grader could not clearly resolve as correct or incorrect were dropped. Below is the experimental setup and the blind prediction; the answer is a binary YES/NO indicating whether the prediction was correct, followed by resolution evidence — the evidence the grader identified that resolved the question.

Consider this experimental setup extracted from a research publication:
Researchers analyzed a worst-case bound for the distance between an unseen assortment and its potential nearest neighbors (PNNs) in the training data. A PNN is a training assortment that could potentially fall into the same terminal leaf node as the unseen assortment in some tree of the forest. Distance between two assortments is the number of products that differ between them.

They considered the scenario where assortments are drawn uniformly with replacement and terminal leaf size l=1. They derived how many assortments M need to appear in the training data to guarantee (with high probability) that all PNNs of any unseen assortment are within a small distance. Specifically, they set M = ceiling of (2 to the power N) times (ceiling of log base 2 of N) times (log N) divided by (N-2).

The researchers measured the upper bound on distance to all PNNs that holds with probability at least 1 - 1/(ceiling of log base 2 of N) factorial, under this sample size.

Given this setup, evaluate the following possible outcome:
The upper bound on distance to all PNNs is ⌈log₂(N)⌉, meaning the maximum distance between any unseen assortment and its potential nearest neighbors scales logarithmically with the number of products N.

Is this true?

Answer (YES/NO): NO